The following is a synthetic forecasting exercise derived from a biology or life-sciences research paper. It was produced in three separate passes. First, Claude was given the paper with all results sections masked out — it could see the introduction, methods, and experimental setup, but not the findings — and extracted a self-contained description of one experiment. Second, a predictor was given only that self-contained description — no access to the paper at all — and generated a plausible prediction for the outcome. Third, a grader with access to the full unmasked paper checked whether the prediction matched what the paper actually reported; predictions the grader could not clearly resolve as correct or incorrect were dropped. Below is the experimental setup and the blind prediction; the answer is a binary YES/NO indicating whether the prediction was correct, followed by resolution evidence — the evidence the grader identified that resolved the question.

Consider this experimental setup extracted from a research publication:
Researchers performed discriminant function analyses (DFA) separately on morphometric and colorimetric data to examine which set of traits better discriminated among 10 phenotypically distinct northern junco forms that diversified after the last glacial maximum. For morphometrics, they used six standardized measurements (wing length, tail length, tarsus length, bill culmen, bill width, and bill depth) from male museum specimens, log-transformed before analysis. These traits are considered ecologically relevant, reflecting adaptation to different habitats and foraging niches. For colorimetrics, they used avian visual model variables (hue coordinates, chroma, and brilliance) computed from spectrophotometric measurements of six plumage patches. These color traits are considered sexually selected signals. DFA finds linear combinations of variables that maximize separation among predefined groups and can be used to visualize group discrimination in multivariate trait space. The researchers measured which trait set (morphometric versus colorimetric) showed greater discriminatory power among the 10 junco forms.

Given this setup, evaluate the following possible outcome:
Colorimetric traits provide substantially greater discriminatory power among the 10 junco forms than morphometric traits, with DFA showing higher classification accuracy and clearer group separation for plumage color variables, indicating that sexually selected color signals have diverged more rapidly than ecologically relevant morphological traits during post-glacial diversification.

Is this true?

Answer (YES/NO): YES